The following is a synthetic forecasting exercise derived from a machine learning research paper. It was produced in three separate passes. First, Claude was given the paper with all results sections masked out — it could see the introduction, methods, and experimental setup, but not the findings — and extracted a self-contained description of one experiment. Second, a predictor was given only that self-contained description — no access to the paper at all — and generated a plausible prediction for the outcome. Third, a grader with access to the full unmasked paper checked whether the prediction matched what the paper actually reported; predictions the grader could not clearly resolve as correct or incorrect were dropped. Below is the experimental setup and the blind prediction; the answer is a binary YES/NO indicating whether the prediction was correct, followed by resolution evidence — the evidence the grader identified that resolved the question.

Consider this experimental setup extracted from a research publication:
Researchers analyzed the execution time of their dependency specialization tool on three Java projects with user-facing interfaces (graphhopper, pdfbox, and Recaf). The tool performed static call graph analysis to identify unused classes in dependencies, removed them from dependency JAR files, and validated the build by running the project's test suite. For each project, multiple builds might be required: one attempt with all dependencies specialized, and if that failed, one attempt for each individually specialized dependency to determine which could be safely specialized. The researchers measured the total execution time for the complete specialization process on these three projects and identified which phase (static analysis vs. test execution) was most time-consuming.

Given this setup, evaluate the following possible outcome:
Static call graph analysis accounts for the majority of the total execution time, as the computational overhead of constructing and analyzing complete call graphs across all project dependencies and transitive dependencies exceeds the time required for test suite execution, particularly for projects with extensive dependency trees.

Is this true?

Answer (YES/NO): NO